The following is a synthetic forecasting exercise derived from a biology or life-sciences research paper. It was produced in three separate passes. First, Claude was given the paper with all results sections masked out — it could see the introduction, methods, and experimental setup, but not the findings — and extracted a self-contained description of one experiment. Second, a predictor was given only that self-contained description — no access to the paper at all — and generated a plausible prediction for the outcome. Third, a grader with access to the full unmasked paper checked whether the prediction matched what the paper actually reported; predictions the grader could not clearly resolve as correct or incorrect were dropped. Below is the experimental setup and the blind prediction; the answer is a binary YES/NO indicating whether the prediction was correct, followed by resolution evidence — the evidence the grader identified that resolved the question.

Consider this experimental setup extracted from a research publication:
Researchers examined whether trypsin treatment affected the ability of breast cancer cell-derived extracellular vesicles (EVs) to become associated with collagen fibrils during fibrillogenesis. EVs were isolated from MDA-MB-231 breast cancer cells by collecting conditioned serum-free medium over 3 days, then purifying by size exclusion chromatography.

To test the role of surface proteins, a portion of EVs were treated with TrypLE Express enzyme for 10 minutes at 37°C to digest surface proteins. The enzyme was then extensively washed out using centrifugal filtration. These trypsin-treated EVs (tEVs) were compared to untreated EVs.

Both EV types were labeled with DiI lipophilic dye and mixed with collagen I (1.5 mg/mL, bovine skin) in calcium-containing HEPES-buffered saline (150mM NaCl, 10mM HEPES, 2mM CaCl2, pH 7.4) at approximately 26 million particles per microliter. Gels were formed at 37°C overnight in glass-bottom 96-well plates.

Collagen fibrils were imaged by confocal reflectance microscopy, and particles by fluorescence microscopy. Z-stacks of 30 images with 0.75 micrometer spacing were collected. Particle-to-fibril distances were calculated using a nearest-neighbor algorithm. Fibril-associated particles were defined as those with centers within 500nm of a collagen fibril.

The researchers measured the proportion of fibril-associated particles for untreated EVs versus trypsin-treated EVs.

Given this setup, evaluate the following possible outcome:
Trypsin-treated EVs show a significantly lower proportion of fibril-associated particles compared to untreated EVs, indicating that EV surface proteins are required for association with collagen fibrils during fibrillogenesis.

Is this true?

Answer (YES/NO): YES